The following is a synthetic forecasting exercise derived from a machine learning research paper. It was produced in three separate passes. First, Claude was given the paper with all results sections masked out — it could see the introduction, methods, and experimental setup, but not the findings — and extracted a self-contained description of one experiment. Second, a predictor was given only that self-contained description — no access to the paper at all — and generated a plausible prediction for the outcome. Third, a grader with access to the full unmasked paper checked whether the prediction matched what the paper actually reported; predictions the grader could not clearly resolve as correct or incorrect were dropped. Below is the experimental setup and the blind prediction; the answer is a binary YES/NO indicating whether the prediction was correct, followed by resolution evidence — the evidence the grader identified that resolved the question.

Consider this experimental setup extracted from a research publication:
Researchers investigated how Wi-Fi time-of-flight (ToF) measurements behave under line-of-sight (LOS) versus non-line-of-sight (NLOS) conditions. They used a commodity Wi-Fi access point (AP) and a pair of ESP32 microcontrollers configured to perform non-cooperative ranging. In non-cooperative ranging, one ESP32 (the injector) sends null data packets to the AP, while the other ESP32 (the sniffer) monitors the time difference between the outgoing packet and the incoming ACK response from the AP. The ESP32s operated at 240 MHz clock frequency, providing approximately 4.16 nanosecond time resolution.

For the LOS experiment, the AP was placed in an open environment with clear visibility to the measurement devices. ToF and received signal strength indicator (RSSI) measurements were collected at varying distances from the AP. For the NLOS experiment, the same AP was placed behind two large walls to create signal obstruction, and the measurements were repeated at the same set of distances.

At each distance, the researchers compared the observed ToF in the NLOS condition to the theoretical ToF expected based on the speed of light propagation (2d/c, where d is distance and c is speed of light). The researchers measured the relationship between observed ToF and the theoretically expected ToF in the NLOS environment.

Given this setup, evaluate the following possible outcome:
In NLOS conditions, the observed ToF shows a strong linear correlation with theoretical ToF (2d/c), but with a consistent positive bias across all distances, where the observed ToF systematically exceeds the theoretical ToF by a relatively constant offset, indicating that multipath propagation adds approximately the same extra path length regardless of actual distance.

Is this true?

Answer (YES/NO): NO